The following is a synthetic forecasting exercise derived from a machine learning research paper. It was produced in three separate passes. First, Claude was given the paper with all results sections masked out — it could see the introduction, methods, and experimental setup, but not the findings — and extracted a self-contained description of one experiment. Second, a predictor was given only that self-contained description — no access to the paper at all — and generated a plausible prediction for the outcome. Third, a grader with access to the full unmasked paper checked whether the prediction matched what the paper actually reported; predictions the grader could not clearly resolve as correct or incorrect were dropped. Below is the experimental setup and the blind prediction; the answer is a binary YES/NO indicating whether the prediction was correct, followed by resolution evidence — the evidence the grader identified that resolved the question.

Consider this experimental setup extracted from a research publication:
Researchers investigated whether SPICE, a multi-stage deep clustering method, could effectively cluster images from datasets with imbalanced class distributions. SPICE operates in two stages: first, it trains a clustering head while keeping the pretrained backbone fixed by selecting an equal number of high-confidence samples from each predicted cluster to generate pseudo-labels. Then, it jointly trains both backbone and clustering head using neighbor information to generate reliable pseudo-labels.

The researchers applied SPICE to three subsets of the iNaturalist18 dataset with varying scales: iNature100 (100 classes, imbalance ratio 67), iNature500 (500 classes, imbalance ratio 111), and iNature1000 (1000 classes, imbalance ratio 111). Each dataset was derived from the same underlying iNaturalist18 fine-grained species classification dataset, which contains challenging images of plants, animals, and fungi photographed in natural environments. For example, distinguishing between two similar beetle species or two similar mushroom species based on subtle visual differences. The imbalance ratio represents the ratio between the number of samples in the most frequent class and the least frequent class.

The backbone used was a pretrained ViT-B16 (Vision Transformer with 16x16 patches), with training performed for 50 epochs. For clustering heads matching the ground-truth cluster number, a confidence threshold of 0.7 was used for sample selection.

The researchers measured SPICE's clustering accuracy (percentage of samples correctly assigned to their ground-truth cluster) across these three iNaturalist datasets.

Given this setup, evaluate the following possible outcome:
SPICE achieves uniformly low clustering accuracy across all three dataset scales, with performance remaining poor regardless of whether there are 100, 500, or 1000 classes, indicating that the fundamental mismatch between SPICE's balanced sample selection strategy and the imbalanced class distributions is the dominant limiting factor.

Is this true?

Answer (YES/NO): NO